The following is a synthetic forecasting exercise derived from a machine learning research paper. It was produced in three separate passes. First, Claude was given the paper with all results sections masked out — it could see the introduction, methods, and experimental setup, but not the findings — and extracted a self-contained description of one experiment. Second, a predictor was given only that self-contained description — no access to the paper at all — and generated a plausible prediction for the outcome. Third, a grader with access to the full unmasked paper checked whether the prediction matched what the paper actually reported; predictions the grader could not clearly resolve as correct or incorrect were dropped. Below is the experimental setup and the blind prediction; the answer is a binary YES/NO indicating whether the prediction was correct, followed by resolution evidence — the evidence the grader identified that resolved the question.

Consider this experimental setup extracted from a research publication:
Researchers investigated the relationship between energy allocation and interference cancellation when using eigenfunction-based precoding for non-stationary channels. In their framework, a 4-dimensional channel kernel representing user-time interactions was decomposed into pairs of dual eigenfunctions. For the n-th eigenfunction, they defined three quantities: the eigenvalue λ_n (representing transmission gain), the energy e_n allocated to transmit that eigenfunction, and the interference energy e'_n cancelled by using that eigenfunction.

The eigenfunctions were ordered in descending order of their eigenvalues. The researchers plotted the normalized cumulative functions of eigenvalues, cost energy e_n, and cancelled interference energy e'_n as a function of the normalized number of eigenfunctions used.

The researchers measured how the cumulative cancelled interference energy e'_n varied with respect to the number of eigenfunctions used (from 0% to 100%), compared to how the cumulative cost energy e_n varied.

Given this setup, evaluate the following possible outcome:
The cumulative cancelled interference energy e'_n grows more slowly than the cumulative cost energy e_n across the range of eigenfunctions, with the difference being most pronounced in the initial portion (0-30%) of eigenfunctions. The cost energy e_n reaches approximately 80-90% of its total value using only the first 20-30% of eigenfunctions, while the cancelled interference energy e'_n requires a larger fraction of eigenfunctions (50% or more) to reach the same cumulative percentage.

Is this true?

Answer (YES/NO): NO